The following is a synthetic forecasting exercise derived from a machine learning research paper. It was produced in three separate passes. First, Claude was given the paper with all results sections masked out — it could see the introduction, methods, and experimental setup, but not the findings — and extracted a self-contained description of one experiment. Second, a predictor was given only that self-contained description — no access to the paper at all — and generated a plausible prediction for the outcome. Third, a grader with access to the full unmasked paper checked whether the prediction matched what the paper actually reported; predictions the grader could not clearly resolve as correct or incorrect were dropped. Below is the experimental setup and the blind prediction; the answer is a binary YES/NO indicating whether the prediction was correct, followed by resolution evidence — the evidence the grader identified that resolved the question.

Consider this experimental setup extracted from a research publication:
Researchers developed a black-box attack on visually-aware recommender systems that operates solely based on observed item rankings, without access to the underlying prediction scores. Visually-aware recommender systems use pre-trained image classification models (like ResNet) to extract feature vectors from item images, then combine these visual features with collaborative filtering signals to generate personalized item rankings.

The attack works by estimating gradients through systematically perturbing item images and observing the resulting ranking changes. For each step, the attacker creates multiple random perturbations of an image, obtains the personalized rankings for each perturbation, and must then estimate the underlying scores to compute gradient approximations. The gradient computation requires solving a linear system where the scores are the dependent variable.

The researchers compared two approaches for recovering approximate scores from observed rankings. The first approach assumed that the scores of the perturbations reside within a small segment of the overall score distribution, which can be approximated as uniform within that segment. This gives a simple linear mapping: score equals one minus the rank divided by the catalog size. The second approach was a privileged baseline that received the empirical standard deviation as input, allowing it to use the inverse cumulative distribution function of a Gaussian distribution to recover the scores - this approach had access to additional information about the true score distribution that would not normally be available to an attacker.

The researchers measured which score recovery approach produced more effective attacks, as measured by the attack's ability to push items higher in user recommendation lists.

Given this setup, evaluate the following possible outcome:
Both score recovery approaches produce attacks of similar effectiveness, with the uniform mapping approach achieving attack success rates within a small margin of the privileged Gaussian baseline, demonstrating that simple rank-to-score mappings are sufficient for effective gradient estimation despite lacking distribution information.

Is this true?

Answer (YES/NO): NO